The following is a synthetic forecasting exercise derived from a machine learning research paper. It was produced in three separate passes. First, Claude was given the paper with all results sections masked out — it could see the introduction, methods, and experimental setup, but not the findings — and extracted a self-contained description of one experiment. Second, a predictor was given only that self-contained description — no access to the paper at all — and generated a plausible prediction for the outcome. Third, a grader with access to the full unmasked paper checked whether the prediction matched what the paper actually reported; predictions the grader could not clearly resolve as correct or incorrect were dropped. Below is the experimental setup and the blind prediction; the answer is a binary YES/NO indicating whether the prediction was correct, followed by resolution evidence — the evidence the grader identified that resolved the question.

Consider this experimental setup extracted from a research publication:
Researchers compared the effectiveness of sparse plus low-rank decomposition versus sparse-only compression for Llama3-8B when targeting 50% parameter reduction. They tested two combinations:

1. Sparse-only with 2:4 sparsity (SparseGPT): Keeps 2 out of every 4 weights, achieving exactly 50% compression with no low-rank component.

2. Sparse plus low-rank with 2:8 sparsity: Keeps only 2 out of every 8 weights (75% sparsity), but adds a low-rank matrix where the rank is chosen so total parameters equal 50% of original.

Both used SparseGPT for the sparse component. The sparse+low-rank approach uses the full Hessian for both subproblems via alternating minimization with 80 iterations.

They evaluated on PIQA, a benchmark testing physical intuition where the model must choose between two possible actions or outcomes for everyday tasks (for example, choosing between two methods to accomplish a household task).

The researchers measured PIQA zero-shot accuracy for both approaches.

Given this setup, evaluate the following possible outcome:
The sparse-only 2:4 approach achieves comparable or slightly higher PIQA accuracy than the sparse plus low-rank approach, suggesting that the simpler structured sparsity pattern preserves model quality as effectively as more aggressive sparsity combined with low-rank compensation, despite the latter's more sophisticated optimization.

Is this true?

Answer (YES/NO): NO